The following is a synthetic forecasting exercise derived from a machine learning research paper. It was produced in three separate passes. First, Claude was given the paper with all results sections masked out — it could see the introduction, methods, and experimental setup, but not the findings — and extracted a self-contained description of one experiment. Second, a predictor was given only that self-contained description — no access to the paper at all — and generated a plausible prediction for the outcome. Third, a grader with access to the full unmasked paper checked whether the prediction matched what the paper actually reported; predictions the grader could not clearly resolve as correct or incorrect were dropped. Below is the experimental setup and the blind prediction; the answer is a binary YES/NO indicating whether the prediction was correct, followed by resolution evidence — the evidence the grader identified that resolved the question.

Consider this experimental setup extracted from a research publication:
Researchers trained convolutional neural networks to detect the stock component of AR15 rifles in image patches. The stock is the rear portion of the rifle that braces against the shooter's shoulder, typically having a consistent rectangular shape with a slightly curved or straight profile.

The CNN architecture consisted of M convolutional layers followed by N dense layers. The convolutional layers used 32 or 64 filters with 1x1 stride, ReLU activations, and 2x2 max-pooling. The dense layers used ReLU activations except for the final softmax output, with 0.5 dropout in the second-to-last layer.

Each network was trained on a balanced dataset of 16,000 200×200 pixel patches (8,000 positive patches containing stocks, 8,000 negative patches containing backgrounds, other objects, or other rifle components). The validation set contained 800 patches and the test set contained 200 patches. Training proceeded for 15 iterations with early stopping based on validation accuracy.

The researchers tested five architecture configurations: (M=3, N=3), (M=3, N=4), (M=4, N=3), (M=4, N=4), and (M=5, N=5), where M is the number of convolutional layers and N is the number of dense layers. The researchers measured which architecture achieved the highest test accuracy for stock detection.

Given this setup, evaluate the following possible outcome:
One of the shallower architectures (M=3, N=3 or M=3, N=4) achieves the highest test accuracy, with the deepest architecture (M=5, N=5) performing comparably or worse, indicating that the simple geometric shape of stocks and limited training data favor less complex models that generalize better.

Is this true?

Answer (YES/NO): NO